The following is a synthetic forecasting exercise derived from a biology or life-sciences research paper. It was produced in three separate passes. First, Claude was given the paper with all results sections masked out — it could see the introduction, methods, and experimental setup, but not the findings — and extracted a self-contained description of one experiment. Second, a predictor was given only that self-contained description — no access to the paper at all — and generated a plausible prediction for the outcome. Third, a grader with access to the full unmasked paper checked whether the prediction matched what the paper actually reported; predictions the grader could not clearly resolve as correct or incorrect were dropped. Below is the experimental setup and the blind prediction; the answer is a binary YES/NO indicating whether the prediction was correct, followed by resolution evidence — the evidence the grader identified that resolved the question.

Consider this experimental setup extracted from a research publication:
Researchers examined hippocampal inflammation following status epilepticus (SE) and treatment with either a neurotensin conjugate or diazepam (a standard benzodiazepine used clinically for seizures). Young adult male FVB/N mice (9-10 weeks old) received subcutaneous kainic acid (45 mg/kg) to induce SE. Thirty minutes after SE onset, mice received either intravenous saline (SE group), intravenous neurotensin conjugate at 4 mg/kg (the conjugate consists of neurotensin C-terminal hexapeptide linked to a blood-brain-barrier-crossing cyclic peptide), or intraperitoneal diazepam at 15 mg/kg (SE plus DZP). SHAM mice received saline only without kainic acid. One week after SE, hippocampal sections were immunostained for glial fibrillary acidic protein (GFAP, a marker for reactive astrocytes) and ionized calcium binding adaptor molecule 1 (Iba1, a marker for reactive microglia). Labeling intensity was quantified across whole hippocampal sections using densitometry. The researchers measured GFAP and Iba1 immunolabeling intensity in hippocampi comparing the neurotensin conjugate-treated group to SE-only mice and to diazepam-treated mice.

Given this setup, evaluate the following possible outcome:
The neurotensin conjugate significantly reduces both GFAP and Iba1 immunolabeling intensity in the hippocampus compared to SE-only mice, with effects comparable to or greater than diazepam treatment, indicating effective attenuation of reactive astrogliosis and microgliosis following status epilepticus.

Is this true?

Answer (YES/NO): NO